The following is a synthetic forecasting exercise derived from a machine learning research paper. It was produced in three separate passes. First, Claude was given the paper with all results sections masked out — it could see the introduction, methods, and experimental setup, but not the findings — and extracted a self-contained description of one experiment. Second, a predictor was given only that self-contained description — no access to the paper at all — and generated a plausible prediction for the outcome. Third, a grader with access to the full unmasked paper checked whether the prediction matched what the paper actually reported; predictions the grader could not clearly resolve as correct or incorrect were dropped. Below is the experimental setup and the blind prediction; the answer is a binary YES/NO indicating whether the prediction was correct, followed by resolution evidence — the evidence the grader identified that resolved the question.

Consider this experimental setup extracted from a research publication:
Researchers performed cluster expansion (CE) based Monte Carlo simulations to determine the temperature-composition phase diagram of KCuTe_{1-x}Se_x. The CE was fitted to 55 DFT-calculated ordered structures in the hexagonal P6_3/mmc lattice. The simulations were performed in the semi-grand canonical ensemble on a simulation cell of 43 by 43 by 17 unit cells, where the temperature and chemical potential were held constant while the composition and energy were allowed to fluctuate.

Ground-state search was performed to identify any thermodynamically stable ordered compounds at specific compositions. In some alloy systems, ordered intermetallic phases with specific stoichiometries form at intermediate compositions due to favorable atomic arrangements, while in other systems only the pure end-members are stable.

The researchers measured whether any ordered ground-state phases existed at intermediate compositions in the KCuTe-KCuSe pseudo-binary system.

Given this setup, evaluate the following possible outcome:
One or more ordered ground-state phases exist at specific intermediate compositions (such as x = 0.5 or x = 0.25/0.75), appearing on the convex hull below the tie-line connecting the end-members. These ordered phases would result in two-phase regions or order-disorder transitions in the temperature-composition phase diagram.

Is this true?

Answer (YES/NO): NO